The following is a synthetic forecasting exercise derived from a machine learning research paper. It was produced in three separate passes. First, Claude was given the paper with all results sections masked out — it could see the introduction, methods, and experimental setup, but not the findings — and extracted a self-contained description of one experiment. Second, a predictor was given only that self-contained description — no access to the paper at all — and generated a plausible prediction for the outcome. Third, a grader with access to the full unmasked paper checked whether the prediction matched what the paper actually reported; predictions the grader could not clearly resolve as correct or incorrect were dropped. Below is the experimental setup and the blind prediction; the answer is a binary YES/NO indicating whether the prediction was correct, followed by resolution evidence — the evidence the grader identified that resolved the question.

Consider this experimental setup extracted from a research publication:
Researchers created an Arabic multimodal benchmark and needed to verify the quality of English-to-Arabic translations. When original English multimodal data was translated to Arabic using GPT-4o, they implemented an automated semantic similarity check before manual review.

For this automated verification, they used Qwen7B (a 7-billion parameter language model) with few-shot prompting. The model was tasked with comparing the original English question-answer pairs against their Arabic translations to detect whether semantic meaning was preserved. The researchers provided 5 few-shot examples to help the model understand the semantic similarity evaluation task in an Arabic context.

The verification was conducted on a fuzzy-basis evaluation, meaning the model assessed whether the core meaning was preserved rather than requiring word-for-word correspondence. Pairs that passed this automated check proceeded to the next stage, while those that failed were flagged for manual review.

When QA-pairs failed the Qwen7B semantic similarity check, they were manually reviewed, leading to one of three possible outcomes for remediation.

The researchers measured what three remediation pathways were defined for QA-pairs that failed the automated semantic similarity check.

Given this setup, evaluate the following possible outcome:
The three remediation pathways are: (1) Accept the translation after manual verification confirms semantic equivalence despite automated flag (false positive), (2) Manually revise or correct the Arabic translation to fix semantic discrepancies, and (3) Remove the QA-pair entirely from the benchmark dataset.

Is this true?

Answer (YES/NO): NO